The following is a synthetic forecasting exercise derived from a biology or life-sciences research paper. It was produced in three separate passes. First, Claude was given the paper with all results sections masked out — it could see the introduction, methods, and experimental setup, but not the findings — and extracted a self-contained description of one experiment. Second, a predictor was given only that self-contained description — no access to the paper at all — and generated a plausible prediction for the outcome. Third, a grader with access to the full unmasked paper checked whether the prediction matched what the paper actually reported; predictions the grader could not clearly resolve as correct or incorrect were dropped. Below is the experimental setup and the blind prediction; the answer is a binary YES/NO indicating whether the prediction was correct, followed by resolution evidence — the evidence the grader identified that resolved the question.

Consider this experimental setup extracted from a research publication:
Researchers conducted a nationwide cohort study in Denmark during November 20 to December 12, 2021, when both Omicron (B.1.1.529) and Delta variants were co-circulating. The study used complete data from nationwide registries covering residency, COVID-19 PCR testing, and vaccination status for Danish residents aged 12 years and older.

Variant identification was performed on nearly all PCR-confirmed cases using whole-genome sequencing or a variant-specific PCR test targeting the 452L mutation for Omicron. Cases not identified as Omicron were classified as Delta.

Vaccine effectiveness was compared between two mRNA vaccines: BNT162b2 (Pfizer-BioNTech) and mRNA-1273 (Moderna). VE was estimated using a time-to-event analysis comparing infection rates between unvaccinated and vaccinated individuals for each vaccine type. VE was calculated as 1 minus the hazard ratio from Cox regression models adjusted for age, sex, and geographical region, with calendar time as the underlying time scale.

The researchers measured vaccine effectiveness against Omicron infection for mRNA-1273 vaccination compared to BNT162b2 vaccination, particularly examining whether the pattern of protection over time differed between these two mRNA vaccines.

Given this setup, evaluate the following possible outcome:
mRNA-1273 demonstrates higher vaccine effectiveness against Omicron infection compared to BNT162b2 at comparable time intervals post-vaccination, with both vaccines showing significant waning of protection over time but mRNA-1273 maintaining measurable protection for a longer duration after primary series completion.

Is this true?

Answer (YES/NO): NO